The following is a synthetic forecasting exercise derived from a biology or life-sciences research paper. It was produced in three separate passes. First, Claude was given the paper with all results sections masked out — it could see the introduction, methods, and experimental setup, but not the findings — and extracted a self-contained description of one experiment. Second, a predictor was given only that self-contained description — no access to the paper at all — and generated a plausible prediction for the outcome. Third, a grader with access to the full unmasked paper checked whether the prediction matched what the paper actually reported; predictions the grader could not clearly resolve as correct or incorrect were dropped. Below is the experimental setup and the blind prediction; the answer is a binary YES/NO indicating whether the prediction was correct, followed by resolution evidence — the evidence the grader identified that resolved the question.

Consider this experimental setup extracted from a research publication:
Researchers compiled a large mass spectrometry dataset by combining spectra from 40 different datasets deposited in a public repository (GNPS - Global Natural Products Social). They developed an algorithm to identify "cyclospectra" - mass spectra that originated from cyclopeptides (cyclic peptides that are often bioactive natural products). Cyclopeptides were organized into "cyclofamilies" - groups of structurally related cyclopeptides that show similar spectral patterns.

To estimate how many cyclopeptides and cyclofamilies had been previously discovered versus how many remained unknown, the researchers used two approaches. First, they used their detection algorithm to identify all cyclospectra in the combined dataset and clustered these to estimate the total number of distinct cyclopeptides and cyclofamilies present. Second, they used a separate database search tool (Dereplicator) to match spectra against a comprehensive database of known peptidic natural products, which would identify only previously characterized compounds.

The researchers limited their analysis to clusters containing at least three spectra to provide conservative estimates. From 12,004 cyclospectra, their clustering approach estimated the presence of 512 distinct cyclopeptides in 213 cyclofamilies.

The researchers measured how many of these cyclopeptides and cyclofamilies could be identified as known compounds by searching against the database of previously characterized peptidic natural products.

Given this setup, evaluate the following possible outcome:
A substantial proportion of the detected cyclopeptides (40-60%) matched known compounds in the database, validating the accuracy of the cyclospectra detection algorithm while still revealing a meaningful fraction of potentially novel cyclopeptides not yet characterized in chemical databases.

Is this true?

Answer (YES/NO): NO